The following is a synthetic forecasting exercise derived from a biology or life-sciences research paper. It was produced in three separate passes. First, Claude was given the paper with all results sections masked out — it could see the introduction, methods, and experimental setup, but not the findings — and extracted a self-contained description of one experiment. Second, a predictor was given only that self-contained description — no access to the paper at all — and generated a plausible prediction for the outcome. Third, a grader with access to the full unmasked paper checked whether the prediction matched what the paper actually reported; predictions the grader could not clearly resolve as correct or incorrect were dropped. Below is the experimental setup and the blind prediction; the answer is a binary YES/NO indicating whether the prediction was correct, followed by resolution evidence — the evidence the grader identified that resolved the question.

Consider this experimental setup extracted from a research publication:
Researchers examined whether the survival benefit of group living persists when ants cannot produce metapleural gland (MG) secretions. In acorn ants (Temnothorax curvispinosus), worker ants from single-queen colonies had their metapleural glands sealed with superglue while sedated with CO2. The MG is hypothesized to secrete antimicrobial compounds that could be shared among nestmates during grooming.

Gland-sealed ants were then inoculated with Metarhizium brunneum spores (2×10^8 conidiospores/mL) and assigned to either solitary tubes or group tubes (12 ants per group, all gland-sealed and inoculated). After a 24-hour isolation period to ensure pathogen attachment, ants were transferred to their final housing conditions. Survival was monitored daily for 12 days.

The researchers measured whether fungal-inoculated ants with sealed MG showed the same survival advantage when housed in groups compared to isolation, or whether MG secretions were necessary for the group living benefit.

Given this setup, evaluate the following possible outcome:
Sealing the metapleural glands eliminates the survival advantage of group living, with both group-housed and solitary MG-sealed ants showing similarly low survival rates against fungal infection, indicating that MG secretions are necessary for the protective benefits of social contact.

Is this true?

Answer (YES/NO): NO